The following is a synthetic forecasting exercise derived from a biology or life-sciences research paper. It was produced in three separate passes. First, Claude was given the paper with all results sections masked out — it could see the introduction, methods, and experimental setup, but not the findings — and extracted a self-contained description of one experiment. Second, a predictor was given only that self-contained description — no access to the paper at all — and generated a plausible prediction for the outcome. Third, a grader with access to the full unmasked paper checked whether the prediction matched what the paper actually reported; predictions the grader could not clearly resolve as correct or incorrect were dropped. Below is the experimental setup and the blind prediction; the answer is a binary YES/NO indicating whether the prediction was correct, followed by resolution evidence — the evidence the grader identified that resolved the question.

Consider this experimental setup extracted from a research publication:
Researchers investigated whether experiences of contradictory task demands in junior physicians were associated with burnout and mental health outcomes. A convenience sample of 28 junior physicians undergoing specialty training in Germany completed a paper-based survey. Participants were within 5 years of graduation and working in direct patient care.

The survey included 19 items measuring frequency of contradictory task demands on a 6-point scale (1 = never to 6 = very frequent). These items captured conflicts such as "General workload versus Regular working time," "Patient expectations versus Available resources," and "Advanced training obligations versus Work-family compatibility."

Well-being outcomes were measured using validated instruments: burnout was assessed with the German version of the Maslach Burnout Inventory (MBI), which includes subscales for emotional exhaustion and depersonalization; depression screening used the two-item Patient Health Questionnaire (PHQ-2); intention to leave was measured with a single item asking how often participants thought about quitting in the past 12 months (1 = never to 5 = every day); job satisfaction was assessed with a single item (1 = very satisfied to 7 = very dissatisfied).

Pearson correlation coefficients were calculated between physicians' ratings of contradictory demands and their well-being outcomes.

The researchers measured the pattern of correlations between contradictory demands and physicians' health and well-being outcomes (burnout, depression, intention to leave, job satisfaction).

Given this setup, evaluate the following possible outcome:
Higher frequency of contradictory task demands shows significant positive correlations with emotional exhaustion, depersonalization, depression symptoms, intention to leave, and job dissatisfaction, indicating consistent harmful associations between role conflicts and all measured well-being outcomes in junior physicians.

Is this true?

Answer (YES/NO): NO